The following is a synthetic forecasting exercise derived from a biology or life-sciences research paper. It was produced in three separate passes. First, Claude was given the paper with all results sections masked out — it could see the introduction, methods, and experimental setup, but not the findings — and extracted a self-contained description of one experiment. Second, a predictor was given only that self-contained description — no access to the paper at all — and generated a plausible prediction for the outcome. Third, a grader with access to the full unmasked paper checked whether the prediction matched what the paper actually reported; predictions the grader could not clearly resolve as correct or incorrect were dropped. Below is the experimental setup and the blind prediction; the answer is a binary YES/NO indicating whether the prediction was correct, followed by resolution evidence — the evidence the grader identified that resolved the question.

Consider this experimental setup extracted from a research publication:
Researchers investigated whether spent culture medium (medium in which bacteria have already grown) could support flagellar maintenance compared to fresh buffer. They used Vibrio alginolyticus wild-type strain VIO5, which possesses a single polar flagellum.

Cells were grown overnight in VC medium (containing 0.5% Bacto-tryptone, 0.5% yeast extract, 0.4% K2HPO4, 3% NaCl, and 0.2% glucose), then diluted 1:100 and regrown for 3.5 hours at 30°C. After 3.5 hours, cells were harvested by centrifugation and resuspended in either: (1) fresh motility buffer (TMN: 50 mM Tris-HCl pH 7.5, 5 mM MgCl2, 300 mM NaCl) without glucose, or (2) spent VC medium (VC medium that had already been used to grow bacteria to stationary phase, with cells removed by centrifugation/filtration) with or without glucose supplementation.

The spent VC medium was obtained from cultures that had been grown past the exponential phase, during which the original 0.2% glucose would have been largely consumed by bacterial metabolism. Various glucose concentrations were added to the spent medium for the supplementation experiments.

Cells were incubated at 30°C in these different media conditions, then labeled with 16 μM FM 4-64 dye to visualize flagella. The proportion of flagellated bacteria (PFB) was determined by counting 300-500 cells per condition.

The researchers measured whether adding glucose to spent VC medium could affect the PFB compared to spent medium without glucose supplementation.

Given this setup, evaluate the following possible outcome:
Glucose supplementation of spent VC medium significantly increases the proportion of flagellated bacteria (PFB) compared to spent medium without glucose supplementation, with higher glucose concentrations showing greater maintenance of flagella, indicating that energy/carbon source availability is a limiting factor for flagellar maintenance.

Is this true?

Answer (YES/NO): YES